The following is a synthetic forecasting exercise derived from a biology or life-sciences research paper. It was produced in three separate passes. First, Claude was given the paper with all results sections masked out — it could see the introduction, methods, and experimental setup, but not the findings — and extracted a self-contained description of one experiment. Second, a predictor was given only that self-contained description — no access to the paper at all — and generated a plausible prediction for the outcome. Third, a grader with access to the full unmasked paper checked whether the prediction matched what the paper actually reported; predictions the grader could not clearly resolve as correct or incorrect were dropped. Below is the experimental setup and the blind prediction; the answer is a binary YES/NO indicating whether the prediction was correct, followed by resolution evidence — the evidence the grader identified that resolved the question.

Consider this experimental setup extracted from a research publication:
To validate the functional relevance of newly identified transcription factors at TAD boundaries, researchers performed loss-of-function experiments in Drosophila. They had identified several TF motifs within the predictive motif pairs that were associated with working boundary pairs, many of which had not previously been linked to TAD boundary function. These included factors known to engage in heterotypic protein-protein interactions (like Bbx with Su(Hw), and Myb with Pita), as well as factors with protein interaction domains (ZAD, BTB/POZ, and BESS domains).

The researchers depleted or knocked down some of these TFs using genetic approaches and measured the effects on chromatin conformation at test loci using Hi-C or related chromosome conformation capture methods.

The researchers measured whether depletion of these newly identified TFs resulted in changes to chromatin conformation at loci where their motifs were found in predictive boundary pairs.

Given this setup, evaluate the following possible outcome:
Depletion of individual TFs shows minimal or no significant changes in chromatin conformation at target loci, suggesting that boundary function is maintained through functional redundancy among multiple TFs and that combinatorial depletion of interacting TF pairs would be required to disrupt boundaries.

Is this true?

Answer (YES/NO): NO